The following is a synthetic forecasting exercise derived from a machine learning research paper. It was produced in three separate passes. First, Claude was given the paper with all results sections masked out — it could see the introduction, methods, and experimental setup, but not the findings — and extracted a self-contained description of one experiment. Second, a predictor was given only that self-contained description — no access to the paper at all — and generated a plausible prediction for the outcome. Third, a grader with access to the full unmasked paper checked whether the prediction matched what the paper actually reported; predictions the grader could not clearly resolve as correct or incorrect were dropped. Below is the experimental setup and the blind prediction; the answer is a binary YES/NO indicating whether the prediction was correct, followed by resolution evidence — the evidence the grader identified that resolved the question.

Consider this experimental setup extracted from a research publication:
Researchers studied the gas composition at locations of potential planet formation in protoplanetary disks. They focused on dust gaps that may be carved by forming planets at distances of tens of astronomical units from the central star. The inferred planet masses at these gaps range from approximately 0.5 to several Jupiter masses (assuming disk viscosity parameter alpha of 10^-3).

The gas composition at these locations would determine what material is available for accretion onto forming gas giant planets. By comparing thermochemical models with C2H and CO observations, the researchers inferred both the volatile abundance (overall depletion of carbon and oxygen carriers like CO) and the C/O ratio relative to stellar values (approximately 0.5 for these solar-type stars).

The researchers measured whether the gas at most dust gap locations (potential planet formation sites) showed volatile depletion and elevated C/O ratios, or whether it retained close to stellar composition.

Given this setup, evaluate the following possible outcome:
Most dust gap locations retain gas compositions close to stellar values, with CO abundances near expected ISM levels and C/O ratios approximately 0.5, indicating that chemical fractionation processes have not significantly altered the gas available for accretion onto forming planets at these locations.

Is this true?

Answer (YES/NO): NO